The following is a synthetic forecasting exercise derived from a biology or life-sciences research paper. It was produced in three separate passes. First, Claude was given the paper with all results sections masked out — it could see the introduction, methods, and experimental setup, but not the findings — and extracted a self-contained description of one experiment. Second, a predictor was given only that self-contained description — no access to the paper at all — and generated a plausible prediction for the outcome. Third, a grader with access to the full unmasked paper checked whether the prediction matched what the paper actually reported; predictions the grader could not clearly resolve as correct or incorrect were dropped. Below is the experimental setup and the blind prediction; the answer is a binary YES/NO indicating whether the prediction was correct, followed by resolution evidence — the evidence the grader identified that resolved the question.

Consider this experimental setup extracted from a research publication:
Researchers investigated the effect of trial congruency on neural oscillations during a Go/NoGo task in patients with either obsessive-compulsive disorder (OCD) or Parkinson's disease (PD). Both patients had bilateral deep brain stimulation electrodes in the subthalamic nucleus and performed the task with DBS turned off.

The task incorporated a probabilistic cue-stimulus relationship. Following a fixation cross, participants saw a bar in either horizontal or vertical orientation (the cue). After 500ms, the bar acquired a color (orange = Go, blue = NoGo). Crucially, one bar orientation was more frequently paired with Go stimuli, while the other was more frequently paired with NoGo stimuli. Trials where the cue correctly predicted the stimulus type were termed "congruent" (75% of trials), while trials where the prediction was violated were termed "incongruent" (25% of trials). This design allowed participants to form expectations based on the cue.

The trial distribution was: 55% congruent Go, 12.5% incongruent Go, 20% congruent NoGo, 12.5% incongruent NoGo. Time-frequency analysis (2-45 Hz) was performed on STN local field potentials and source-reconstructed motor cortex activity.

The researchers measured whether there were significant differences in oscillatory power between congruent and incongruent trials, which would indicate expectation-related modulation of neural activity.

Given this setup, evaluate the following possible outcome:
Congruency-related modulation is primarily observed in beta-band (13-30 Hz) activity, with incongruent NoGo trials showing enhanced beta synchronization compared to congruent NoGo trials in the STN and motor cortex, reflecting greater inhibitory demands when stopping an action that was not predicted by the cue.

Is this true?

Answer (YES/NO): NO